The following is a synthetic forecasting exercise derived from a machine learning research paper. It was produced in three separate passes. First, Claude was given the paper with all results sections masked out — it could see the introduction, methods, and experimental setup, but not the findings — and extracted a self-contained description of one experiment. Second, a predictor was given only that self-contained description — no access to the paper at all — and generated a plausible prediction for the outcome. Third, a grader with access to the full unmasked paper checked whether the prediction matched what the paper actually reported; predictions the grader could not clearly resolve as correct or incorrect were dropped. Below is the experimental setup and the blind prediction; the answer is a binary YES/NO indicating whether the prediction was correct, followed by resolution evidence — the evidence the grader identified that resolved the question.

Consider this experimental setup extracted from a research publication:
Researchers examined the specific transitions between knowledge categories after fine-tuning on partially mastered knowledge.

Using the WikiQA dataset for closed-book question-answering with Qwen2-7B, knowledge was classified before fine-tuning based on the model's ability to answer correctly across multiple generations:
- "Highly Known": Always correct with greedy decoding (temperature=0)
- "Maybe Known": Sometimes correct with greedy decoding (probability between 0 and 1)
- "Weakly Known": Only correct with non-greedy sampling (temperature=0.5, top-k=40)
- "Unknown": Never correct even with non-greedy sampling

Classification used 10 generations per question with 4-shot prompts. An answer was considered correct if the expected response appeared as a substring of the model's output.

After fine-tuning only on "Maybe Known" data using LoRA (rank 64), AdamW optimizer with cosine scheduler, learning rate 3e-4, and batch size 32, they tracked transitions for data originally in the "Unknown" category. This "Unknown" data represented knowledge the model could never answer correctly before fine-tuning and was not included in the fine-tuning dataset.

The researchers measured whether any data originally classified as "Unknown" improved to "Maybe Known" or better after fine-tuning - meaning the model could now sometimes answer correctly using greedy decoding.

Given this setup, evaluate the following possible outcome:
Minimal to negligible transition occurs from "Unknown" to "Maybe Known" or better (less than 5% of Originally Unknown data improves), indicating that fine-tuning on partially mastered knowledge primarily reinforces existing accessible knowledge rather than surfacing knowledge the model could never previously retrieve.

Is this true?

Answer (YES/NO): NO